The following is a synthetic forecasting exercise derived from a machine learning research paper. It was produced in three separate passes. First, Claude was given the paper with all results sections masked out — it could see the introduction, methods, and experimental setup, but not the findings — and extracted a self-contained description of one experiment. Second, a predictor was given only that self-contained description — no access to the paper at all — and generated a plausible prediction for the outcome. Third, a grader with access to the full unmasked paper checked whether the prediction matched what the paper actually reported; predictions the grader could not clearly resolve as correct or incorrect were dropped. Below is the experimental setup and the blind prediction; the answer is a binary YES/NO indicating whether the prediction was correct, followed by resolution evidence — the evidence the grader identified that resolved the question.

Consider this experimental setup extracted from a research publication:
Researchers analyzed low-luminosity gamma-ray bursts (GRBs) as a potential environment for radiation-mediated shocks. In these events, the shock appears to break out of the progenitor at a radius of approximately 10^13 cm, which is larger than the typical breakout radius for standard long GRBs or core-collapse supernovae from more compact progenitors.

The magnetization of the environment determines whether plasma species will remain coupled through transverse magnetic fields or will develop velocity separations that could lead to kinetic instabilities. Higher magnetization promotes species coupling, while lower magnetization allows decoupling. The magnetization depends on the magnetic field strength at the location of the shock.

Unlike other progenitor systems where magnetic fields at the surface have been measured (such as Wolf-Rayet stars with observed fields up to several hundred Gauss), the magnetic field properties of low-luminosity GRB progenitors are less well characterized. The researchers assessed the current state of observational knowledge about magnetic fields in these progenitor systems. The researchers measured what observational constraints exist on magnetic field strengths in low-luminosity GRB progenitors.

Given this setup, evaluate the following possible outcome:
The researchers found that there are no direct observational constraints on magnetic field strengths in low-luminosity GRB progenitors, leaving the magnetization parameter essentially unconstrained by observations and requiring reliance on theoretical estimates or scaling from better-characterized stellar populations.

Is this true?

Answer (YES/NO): YES